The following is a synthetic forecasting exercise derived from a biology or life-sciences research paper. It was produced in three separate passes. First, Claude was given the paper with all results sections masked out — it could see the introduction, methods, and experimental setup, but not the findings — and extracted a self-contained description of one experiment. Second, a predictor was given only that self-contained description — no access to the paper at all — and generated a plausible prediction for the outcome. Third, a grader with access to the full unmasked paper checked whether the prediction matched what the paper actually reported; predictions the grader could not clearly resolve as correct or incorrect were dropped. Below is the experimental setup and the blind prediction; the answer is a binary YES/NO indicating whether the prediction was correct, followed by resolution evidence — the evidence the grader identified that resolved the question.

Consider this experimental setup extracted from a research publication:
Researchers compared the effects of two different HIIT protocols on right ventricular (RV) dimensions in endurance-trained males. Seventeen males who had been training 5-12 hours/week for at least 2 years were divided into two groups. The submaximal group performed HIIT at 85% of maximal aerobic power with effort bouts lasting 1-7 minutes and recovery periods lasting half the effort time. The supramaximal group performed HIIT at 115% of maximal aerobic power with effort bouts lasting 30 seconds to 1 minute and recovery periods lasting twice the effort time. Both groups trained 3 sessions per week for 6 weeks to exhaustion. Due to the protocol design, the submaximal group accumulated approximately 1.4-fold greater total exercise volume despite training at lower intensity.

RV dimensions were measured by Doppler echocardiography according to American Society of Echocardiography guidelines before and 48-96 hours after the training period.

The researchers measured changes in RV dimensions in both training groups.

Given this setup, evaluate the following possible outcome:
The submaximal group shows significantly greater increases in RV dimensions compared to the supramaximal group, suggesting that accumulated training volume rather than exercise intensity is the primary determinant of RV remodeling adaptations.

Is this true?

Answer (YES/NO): YES